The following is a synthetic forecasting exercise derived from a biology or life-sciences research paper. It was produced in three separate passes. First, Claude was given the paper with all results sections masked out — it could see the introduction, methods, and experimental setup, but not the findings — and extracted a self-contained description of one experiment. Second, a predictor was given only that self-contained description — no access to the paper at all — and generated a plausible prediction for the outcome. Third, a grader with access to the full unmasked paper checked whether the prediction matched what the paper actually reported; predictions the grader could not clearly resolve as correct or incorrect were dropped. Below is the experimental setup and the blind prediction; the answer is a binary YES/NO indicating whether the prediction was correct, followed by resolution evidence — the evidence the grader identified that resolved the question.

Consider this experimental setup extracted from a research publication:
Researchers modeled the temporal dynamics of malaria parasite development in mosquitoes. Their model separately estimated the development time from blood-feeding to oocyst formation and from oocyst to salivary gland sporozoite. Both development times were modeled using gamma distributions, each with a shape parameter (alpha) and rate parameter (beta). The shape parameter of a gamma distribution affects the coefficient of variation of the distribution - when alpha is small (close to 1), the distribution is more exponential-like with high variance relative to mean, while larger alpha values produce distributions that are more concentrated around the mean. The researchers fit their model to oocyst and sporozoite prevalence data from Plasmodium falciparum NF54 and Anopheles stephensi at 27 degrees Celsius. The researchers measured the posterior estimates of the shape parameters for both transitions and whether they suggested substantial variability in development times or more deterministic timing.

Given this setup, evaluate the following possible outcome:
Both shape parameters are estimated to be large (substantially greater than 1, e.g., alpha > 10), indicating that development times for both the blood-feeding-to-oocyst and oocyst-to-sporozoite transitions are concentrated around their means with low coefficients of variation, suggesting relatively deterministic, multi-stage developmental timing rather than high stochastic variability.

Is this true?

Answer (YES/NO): NO